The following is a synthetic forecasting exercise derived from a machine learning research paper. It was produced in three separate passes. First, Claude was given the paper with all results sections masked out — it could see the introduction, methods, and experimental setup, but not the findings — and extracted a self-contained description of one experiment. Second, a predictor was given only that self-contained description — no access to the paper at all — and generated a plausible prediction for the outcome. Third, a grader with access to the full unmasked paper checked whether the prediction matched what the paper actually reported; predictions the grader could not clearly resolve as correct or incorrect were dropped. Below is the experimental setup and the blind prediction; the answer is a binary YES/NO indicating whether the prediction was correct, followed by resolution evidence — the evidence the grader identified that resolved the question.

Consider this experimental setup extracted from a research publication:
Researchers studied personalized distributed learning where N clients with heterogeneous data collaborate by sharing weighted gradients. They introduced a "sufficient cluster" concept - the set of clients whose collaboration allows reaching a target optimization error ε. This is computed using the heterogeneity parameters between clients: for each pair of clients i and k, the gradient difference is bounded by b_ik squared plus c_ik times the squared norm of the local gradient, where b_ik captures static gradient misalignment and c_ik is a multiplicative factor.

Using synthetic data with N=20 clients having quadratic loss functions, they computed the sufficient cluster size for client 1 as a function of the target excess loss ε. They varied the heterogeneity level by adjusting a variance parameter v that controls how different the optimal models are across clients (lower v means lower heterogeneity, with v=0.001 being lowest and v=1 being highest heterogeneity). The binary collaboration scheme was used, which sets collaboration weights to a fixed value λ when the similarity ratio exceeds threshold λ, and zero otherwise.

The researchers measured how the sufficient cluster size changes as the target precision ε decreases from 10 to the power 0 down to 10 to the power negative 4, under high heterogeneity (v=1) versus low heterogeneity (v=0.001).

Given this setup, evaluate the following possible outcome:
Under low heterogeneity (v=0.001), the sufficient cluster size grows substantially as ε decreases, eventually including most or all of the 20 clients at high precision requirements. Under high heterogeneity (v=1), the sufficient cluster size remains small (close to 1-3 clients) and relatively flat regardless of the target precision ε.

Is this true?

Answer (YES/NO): NO